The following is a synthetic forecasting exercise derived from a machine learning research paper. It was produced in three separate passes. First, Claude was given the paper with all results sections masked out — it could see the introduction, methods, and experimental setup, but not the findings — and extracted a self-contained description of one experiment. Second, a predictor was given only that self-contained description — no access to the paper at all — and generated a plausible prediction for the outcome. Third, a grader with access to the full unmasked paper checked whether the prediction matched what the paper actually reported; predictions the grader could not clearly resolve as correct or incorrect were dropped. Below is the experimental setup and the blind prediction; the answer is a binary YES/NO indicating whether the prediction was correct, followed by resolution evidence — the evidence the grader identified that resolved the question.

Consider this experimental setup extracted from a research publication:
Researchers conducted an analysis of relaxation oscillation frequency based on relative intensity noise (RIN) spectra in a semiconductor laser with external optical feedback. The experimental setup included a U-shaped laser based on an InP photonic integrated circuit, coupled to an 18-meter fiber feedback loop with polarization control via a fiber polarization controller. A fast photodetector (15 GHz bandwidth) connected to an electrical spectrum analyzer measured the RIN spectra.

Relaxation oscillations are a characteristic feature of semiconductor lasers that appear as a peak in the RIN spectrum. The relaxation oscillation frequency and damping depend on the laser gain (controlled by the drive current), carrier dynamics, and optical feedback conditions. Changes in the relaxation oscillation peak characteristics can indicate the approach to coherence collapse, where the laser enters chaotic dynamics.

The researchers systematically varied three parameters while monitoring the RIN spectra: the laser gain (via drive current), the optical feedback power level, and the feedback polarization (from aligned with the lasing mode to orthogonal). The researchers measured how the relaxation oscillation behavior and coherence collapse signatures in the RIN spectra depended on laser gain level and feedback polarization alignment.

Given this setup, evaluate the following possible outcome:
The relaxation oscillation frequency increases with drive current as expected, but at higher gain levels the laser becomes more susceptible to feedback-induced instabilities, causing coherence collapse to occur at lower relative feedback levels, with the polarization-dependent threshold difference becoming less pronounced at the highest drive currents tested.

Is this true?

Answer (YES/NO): NO